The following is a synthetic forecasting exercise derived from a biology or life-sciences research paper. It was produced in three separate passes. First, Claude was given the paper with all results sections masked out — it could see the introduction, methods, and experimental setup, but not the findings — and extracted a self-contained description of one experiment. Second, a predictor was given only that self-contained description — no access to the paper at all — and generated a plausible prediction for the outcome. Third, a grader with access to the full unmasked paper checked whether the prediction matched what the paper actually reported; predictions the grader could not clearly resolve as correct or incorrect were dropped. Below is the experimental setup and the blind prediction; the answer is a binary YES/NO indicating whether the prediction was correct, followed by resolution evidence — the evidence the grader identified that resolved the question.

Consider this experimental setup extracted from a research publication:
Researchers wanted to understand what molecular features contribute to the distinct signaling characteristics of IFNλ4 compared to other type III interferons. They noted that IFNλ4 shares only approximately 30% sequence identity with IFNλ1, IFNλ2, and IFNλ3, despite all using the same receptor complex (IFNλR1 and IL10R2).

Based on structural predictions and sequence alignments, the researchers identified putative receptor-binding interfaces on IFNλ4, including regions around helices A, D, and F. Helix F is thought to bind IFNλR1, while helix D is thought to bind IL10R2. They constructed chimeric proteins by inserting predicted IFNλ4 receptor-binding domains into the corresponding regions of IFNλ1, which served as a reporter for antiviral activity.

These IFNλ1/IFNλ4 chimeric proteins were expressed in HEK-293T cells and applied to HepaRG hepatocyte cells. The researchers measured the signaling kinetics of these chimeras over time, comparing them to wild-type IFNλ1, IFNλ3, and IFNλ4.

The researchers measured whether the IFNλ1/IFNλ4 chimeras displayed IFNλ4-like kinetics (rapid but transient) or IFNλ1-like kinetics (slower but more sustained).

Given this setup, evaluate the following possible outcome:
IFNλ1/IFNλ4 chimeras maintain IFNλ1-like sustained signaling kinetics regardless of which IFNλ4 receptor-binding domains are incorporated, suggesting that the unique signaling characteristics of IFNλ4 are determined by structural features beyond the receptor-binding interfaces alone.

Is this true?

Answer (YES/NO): YES